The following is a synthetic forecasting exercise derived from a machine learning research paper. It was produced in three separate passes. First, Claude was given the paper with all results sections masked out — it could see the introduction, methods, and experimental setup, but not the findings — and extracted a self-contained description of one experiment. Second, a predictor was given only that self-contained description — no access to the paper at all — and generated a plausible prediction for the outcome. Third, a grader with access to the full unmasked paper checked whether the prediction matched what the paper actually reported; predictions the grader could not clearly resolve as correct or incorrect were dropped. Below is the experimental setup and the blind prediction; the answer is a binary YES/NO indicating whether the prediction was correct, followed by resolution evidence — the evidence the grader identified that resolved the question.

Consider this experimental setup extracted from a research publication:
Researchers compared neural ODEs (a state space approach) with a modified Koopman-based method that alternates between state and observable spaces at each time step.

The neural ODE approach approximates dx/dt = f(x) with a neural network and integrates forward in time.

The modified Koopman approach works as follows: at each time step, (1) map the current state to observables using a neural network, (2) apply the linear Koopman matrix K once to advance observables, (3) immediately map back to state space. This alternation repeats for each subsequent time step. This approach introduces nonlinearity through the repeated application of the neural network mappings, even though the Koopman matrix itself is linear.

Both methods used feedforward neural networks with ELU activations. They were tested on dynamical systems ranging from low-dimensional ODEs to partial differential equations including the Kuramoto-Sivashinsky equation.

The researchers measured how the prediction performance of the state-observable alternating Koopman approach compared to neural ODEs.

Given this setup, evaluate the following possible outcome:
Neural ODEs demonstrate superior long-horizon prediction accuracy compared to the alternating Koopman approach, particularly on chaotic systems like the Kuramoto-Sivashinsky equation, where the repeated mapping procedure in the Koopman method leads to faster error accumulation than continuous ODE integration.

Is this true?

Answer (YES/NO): NO